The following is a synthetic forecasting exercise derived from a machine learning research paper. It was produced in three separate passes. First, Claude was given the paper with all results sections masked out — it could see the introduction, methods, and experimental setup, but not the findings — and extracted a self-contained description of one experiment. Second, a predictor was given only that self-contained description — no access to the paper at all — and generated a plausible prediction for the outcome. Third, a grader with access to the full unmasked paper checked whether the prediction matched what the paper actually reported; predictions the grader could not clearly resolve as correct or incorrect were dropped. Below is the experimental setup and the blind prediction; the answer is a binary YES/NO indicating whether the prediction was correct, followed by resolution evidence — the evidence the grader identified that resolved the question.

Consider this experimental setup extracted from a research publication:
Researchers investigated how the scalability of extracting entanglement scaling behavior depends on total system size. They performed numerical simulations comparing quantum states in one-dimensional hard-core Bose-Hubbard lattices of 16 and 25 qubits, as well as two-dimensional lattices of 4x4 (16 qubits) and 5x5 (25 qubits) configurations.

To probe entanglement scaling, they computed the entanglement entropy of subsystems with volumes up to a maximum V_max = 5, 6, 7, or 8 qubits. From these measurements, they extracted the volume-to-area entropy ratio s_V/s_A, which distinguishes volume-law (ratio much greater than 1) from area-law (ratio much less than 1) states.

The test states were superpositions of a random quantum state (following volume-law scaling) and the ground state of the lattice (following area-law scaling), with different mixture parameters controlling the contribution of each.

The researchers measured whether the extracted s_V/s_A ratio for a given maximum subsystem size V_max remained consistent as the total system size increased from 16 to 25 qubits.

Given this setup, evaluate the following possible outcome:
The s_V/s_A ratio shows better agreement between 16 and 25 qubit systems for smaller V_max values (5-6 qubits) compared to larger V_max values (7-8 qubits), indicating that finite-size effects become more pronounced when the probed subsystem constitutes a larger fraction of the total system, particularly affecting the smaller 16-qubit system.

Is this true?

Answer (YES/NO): NO